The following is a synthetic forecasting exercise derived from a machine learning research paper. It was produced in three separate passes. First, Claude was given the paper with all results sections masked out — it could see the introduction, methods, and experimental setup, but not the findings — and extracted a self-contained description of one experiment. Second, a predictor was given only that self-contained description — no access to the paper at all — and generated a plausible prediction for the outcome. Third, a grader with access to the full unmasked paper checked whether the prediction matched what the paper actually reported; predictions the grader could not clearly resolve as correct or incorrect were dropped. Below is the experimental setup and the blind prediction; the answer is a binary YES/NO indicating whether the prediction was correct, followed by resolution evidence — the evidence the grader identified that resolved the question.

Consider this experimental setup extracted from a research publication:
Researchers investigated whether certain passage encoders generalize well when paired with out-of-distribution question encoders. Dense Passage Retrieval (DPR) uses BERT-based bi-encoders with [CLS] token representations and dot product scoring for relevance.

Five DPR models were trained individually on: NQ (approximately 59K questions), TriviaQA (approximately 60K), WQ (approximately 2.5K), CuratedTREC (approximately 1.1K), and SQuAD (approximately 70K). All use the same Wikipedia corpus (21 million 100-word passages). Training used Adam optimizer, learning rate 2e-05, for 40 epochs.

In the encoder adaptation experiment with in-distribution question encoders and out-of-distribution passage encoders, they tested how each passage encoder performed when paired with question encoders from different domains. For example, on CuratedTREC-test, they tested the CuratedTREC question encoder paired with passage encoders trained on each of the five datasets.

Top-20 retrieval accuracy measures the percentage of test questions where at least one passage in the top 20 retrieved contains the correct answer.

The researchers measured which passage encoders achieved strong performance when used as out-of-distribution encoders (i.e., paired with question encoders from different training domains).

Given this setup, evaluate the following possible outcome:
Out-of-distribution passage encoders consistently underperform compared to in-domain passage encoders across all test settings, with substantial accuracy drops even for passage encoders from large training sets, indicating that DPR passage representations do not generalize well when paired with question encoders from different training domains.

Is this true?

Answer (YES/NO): NO